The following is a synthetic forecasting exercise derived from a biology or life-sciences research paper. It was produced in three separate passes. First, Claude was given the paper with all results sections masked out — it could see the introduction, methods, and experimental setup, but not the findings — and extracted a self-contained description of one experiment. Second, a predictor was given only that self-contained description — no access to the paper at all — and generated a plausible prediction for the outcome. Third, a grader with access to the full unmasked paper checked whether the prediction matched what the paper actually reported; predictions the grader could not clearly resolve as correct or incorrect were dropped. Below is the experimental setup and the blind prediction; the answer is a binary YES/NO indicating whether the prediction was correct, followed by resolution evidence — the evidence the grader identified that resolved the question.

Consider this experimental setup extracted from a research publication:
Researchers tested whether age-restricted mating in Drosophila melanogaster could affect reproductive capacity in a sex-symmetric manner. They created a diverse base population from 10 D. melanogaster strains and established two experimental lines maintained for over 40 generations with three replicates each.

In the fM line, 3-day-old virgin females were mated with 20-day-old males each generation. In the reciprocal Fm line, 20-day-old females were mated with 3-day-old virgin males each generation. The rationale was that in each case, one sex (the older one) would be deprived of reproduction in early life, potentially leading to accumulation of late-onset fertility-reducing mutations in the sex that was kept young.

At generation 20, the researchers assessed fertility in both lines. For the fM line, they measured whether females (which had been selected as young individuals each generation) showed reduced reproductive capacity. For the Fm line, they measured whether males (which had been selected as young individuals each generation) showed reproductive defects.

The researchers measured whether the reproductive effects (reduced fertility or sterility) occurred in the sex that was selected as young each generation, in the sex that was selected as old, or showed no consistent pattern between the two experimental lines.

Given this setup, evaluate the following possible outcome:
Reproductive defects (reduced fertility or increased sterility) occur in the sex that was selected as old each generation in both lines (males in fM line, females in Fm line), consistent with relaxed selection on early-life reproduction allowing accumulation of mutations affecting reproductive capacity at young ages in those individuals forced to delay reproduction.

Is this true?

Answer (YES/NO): NO